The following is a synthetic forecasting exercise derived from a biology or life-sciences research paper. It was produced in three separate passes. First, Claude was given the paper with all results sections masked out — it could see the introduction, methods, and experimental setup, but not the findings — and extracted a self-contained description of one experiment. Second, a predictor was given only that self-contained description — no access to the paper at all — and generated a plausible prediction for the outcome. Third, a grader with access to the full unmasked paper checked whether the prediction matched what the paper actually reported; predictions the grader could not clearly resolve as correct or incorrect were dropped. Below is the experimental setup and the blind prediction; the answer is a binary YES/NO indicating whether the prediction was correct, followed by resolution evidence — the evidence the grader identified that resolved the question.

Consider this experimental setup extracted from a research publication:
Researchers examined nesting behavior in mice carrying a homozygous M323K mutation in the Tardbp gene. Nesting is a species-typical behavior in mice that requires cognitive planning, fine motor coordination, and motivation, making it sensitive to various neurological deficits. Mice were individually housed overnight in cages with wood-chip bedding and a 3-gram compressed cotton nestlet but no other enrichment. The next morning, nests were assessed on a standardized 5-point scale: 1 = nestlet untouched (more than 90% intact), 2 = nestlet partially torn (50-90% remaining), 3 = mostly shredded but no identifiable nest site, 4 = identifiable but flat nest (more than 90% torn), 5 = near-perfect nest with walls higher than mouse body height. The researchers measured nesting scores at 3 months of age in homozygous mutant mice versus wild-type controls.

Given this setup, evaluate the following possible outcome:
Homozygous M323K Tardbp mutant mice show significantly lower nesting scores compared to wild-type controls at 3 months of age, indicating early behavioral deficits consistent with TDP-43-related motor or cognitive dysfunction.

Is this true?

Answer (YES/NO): YES